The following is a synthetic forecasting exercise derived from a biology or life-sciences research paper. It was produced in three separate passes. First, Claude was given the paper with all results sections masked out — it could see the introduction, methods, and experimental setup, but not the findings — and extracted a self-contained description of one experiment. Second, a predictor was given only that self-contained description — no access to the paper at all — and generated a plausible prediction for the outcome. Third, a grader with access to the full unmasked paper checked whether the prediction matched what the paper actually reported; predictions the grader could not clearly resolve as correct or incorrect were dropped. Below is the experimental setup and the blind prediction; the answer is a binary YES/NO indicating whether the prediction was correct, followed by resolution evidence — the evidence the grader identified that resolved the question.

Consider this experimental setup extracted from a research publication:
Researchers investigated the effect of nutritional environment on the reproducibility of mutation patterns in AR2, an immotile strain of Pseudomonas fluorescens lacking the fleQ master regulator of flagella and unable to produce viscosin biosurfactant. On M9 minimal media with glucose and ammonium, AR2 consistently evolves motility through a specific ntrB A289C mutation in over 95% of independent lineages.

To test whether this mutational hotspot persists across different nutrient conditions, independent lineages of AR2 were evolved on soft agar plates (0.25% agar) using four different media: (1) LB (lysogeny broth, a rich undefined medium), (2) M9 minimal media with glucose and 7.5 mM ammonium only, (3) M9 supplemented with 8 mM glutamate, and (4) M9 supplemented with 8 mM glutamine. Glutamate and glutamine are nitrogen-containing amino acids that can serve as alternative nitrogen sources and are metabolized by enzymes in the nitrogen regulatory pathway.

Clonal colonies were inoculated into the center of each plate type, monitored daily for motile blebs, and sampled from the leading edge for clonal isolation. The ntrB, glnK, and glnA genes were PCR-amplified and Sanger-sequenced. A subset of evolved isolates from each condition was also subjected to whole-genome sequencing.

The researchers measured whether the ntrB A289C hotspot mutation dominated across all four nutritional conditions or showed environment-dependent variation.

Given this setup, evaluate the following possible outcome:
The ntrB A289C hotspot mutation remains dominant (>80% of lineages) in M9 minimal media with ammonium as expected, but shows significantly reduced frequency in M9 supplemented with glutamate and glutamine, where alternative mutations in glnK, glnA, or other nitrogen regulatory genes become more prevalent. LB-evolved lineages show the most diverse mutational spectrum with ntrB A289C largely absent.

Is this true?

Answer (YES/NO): NO